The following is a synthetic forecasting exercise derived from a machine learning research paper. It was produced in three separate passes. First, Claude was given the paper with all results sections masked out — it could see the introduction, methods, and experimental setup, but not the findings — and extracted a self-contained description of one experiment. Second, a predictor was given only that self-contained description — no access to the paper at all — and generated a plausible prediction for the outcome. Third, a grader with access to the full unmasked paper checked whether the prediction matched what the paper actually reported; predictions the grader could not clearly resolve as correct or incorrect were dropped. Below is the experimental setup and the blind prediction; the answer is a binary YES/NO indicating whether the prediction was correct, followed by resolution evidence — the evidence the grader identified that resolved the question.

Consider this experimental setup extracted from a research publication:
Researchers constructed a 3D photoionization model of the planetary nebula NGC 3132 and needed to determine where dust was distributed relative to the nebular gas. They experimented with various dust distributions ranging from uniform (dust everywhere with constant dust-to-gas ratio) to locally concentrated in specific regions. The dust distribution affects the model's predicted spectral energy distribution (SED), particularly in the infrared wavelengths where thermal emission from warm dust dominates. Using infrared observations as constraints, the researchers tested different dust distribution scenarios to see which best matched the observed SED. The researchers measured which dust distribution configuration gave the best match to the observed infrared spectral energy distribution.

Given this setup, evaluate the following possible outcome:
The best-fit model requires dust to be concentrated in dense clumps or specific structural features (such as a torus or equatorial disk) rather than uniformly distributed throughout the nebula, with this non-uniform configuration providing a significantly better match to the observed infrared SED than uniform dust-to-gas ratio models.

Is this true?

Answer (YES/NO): NO